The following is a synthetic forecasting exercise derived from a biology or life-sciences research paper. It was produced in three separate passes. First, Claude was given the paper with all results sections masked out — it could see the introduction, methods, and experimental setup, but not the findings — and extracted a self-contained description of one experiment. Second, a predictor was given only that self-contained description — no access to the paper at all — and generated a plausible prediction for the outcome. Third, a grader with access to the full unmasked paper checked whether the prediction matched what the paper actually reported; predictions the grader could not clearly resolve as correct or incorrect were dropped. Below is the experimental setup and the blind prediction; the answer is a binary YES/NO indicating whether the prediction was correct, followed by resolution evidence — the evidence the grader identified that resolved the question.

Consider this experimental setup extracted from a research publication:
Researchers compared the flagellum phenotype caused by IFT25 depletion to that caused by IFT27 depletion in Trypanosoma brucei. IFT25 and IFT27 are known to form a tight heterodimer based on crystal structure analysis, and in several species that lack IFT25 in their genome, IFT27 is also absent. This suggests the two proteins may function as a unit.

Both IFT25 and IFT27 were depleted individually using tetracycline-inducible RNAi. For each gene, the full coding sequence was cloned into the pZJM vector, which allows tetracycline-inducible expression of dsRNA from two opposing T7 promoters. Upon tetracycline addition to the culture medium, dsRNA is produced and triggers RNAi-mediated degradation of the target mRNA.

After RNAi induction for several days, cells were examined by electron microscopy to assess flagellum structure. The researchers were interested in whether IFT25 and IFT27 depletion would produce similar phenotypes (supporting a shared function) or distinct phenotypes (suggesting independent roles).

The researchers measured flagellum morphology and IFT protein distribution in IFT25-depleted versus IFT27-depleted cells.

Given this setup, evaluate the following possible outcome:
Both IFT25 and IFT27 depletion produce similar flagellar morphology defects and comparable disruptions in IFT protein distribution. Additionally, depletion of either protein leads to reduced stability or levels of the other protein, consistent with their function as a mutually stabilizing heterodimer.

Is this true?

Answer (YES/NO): NO